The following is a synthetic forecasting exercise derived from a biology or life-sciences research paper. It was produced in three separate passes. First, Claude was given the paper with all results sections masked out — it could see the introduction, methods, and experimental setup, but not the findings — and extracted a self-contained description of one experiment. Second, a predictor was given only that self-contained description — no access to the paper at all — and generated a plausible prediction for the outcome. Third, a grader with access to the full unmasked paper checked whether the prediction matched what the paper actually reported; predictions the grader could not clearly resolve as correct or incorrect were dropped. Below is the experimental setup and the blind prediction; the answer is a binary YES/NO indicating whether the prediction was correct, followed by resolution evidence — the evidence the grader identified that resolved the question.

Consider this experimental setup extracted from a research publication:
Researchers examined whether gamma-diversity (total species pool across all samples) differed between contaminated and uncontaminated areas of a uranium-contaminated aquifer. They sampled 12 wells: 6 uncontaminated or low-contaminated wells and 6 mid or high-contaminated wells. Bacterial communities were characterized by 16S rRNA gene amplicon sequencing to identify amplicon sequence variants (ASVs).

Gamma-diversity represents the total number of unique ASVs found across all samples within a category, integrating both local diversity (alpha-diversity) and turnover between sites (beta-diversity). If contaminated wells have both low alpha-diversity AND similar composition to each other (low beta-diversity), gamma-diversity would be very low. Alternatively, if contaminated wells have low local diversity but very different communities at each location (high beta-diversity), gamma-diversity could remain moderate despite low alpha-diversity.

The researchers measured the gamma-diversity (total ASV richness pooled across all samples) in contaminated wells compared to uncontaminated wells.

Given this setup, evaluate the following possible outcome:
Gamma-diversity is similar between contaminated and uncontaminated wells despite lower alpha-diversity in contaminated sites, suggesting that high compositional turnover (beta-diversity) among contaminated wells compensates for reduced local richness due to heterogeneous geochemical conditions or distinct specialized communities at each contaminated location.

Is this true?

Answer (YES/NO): NO